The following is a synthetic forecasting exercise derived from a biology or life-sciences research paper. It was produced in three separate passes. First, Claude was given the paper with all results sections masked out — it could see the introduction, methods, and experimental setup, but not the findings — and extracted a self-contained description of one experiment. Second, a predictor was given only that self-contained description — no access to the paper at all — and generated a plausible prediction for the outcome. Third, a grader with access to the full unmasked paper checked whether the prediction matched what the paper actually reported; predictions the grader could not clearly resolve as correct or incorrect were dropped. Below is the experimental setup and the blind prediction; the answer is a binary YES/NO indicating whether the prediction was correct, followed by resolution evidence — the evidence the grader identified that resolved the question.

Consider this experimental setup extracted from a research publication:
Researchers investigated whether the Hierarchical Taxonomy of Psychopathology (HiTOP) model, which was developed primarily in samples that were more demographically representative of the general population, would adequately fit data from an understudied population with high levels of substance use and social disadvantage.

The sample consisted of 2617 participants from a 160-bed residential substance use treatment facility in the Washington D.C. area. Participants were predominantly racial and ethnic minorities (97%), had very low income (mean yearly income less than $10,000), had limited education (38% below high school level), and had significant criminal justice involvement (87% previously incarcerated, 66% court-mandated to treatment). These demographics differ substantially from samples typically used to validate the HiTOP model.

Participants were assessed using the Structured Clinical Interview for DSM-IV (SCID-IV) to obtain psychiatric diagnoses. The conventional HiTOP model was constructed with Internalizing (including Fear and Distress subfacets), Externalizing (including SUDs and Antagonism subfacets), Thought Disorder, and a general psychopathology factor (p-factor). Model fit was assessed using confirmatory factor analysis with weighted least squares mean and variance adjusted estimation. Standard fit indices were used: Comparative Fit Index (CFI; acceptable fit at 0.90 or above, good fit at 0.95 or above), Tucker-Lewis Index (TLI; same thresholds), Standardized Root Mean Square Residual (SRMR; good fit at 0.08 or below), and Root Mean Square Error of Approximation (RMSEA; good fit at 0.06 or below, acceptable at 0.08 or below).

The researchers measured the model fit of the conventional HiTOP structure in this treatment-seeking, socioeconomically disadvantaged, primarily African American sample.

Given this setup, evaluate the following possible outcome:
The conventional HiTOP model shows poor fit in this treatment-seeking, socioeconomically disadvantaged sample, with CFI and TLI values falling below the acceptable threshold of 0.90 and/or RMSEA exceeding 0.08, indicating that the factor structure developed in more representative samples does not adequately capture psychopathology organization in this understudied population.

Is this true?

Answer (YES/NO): NO